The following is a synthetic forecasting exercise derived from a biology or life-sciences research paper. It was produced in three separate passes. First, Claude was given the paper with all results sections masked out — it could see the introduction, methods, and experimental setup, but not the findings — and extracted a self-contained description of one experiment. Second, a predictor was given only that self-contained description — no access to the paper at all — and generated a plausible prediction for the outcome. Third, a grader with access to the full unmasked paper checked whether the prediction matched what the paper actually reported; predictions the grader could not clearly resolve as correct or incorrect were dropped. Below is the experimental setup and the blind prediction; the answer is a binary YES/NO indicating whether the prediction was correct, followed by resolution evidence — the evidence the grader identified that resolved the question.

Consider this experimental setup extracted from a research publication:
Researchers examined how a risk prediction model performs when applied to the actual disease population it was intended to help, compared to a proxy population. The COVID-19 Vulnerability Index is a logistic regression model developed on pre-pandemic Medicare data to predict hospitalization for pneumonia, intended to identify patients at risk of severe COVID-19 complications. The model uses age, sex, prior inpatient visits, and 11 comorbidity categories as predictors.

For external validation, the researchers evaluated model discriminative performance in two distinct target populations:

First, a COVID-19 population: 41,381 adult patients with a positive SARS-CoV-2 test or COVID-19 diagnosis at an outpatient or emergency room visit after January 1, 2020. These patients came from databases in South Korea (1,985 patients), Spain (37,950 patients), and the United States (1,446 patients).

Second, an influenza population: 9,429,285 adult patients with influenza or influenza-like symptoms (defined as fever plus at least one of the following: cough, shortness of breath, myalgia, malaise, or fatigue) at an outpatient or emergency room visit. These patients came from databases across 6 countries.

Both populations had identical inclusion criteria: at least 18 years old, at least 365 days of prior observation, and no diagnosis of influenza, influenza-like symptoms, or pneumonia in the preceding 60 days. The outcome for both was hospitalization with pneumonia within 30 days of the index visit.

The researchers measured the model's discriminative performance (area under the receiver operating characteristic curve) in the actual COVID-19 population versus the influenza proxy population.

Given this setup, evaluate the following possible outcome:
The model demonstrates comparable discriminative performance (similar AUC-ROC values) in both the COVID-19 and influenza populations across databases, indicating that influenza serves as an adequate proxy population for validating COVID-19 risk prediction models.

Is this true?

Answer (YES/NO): NO